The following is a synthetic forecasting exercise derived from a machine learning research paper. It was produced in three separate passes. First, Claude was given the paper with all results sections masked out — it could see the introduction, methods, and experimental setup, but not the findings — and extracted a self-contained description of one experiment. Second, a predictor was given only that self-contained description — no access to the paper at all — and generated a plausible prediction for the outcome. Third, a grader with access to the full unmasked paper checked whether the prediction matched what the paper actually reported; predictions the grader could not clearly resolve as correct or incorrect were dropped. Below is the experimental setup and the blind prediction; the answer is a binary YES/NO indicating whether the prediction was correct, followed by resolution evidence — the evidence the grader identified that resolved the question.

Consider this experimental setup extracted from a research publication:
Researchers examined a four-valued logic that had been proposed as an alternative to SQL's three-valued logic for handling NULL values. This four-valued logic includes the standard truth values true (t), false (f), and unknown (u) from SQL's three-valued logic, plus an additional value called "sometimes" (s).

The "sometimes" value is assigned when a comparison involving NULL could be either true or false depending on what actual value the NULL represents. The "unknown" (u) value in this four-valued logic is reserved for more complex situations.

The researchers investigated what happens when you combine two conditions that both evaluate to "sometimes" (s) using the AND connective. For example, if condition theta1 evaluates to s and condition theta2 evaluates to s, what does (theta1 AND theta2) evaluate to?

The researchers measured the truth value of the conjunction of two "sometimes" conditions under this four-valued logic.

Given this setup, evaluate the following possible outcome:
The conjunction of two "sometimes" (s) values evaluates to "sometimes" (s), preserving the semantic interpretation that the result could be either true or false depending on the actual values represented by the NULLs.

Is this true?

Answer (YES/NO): NO